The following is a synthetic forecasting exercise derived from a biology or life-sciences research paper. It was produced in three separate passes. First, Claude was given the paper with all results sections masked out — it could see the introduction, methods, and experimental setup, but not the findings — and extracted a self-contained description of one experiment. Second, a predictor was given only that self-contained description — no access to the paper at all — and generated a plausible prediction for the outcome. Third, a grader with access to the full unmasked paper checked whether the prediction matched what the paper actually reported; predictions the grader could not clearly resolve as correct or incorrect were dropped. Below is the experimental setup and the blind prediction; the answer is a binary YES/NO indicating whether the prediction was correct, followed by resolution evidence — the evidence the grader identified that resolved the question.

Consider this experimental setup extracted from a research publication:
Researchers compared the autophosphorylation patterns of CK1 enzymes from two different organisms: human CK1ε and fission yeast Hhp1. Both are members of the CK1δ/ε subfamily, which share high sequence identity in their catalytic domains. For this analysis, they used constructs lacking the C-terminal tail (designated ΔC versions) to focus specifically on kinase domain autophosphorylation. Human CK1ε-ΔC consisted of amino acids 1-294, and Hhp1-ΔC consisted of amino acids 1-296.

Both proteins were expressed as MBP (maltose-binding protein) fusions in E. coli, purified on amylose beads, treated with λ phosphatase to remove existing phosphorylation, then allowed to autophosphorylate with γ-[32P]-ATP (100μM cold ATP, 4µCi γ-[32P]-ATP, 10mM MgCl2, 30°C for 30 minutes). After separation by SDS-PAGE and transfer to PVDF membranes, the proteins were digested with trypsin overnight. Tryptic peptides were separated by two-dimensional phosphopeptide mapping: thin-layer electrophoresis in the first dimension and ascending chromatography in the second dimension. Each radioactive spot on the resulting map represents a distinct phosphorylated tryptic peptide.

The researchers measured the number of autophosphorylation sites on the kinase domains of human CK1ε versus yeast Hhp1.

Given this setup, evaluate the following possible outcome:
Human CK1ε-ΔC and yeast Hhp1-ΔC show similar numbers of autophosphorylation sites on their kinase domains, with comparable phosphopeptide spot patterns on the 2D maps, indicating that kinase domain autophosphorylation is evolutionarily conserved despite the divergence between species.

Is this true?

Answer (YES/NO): NO